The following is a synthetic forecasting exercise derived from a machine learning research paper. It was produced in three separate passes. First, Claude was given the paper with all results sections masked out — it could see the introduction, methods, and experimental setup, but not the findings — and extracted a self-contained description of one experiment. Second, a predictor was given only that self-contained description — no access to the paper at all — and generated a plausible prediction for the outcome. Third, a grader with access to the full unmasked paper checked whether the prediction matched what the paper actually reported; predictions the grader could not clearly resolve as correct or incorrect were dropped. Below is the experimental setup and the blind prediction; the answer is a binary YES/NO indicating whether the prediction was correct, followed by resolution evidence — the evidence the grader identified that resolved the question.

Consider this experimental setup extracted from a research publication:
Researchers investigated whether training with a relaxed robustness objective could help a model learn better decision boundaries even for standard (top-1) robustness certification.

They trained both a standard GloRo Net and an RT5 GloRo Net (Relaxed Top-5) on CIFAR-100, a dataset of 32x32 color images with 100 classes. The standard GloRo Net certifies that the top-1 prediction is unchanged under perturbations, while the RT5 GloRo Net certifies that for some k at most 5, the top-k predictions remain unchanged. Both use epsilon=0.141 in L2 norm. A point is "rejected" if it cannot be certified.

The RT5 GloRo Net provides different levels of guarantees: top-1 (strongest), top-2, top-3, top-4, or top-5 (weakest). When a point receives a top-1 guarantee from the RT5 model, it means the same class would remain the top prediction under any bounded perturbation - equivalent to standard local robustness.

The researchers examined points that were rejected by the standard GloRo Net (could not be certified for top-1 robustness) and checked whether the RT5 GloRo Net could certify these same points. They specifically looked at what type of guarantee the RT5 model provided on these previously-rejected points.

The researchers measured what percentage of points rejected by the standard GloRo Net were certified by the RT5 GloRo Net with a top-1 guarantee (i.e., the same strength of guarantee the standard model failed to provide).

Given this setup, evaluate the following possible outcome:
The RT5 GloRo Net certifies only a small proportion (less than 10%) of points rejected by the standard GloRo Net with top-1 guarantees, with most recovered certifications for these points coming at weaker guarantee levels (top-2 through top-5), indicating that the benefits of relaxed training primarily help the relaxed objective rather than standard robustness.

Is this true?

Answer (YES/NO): NO